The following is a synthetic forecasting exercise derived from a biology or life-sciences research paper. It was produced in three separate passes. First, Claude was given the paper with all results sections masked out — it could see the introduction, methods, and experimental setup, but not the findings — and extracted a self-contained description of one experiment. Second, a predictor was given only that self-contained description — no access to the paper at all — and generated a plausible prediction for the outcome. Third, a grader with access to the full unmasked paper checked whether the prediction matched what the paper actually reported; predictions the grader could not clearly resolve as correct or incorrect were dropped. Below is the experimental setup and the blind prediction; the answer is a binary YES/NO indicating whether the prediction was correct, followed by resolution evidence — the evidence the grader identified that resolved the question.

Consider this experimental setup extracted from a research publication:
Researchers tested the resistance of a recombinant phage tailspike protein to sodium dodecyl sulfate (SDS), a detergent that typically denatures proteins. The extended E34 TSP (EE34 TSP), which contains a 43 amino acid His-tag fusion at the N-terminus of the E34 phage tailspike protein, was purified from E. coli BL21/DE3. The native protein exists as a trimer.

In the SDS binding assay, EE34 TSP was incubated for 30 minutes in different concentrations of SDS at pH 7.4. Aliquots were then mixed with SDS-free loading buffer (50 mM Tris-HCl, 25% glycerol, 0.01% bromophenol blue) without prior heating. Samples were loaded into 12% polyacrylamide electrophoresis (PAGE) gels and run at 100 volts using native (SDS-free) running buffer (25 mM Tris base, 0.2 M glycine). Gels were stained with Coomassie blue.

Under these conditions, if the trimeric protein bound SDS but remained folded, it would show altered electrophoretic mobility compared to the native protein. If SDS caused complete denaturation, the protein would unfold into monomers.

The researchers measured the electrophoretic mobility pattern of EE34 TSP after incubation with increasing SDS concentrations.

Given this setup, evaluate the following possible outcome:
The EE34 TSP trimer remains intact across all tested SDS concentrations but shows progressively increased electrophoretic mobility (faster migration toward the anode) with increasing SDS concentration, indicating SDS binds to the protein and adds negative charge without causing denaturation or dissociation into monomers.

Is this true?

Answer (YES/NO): NO